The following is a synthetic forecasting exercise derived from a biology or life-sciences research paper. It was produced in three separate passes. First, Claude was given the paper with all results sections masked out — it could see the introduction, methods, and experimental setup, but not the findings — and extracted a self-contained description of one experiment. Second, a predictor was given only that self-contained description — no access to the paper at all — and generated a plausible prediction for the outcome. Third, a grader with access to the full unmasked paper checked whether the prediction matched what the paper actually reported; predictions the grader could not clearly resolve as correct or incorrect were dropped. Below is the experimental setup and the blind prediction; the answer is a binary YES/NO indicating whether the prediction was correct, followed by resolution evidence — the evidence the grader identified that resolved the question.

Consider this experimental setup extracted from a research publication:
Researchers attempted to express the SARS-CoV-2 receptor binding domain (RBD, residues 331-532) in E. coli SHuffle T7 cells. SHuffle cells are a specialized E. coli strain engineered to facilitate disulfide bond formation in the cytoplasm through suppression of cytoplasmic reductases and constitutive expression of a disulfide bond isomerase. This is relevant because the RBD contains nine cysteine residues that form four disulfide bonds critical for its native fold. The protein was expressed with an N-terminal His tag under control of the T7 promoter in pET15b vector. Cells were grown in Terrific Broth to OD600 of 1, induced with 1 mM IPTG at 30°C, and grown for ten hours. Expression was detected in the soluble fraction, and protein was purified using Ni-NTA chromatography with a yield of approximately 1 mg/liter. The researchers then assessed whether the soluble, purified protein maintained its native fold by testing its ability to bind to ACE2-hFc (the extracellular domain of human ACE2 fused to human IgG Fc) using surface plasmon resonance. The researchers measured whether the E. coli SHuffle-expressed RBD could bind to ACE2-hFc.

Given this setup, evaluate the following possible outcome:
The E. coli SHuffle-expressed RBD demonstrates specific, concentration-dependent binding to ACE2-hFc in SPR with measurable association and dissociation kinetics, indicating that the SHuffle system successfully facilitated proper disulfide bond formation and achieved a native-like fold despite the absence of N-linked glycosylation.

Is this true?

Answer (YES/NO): NO